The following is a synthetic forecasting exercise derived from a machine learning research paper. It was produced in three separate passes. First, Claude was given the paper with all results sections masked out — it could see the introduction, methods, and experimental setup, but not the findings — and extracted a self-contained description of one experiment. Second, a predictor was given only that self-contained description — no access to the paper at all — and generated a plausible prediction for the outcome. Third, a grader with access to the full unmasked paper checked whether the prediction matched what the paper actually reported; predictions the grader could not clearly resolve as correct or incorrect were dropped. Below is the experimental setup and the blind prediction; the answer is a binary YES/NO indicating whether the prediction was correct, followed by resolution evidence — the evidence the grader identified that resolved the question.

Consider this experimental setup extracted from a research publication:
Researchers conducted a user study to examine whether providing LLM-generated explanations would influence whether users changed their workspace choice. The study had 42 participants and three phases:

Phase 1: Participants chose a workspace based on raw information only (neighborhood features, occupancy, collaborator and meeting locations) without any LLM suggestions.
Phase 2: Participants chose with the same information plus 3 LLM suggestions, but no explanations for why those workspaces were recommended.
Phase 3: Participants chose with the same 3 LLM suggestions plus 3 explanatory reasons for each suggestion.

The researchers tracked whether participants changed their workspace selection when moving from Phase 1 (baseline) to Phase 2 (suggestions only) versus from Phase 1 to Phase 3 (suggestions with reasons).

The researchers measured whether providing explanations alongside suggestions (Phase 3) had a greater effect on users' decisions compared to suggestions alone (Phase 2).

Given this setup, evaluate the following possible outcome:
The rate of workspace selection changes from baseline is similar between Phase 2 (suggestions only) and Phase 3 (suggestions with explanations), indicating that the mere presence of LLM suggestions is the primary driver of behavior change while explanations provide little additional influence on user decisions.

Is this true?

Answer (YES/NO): NO